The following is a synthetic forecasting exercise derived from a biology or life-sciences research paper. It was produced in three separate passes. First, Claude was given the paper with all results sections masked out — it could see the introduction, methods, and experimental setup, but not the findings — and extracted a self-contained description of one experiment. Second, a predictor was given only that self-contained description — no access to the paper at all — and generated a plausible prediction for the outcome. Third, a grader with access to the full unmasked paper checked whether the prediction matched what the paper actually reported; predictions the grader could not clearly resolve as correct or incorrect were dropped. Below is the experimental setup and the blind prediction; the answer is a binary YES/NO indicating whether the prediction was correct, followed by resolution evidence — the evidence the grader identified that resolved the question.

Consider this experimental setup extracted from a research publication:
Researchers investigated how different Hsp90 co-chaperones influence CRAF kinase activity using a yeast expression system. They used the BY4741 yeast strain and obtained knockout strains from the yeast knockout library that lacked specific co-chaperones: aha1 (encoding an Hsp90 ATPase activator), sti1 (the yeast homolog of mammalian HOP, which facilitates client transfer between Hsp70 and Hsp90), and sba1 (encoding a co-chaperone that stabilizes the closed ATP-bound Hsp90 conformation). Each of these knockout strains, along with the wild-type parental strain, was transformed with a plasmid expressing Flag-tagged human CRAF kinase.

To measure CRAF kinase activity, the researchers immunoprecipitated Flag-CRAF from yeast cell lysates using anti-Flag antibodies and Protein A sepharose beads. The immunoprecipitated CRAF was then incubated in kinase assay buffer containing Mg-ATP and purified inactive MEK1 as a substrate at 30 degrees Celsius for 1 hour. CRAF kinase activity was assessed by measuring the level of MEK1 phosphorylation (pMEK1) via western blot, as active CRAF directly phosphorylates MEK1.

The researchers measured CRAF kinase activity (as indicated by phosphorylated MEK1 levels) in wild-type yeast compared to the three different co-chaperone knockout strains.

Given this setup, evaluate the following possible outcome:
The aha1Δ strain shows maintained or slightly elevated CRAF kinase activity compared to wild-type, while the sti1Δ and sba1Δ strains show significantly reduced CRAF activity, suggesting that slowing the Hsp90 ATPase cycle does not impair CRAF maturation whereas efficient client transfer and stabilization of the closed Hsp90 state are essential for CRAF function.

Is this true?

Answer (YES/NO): NO